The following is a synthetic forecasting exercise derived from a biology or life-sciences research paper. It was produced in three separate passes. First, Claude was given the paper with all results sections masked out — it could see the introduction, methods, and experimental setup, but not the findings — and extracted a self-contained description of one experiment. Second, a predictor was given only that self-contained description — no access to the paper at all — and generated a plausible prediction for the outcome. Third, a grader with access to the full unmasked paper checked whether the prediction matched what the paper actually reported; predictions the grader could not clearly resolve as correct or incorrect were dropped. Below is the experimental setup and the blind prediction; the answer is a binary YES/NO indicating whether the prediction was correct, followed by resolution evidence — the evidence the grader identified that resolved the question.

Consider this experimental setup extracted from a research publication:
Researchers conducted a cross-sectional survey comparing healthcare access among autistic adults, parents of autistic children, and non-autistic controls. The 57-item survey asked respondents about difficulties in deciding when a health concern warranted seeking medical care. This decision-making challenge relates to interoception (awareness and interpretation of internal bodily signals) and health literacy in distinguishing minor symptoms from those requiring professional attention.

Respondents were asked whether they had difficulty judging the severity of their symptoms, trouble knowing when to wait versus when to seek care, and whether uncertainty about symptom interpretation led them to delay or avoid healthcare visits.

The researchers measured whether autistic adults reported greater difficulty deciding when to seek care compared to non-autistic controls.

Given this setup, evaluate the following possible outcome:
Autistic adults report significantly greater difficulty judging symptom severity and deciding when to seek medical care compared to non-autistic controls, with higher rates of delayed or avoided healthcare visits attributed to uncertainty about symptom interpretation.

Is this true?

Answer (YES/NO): NO